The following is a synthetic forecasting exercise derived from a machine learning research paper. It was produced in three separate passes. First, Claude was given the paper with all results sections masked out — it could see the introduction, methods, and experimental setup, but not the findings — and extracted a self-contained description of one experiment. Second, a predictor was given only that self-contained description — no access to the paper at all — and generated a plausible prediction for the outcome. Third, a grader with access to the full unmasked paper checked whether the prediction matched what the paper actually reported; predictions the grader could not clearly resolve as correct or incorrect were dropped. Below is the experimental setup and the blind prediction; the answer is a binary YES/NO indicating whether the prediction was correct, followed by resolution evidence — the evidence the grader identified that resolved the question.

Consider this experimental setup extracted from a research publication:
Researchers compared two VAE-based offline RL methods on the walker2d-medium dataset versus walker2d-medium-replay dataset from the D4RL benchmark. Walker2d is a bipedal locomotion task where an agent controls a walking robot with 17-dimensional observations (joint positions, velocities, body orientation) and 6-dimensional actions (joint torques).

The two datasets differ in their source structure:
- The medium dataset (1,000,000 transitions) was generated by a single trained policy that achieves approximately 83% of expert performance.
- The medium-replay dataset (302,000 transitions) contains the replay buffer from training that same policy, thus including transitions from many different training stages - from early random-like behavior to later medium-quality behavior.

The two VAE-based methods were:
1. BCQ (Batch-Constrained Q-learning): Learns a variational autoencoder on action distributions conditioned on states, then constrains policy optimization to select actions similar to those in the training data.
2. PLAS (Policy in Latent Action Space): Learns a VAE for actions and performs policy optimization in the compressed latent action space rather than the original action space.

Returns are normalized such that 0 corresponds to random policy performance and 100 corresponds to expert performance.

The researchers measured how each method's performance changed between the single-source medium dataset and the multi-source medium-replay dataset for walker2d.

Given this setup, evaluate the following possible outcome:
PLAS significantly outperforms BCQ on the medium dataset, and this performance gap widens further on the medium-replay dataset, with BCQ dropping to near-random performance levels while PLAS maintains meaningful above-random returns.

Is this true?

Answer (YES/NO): NO